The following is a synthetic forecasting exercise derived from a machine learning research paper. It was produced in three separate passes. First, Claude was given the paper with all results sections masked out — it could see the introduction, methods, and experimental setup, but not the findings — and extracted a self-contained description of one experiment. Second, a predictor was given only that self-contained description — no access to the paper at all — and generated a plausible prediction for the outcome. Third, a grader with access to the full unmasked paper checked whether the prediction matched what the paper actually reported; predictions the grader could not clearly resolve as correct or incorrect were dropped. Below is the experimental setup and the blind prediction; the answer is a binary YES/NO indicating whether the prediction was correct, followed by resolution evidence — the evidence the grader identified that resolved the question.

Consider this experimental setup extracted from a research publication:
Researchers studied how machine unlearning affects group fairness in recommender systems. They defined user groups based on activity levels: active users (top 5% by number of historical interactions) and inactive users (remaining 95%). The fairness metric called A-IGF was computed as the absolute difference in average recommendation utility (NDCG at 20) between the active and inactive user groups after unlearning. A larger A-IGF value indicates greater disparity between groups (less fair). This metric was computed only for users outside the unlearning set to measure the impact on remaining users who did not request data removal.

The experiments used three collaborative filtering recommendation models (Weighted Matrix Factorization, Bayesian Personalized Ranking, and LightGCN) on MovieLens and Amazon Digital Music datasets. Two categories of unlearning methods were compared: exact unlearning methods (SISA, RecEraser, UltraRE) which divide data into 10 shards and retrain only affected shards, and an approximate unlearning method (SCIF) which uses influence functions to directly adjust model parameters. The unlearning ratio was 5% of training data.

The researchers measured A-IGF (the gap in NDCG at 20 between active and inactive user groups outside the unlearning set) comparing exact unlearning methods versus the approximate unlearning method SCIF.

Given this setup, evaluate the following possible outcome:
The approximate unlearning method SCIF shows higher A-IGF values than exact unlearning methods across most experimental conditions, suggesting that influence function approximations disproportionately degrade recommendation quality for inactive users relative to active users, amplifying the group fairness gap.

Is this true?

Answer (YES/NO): NO